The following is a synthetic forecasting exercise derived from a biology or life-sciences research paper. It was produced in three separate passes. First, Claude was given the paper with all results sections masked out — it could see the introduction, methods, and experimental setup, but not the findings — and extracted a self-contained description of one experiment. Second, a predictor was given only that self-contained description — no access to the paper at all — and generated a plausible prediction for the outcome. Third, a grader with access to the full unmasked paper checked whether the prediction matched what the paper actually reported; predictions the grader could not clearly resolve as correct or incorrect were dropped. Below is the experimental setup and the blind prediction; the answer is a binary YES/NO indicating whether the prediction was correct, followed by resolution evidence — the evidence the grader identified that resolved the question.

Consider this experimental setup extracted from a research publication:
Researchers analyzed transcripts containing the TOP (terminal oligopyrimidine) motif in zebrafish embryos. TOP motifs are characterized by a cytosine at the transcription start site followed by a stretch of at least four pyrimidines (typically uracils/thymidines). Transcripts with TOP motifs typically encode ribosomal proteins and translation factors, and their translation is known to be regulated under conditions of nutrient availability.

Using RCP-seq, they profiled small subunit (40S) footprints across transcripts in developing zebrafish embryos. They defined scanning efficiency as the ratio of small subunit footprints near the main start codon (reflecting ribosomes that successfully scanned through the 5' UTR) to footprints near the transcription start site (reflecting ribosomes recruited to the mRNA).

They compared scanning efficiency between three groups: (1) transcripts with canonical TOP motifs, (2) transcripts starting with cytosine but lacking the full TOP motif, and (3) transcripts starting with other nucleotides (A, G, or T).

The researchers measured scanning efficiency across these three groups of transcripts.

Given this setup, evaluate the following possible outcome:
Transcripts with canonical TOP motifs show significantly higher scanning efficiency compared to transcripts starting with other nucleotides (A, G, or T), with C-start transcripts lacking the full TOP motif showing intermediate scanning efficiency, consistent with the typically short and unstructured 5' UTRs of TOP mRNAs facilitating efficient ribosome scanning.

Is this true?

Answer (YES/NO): NO